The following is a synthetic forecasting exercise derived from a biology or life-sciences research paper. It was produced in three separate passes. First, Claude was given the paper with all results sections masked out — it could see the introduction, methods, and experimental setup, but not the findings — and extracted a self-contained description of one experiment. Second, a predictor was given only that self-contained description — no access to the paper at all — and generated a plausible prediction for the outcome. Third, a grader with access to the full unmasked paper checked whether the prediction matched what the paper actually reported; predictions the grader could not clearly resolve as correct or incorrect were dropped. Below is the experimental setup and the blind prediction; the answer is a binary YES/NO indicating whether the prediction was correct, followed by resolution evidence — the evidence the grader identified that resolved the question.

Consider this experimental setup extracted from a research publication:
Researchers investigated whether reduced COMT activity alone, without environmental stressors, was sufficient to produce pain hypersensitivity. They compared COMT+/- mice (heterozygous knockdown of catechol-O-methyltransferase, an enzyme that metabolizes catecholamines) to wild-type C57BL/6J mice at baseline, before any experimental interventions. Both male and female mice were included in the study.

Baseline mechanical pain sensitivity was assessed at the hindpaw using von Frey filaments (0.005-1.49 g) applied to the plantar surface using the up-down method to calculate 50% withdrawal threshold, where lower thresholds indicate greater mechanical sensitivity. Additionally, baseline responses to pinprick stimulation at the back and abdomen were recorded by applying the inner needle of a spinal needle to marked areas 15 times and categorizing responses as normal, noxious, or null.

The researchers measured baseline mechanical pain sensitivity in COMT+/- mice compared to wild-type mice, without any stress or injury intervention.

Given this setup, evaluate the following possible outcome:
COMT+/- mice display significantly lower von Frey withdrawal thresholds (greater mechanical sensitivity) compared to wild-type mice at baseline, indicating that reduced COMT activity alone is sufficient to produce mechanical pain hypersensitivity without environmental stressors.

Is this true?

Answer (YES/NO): NO